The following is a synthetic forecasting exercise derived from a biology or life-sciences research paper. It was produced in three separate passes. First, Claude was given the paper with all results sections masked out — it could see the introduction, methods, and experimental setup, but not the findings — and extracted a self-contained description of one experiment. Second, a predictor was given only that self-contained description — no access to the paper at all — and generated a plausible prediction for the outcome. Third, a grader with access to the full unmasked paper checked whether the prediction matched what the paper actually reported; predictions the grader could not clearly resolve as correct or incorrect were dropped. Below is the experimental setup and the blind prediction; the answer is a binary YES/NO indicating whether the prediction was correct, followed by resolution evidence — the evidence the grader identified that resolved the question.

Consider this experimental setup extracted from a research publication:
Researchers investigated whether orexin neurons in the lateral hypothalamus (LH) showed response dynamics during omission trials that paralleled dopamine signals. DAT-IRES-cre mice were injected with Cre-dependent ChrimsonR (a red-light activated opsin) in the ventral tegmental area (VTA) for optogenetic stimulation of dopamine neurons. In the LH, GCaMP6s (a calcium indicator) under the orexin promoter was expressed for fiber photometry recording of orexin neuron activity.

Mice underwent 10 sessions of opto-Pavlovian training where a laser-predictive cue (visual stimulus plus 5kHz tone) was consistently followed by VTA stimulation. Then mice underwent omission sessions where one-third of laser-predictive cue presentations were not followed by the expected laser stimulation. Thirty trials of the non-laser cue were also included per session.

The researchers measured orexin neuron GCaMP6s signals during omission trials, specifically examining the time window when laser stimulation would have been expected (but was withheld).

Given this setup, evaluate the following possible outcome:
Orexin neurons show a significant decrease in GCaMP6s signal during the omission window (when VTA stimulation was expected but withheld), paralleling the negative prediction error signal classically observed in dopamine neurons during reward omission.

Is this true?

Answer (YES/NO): NO